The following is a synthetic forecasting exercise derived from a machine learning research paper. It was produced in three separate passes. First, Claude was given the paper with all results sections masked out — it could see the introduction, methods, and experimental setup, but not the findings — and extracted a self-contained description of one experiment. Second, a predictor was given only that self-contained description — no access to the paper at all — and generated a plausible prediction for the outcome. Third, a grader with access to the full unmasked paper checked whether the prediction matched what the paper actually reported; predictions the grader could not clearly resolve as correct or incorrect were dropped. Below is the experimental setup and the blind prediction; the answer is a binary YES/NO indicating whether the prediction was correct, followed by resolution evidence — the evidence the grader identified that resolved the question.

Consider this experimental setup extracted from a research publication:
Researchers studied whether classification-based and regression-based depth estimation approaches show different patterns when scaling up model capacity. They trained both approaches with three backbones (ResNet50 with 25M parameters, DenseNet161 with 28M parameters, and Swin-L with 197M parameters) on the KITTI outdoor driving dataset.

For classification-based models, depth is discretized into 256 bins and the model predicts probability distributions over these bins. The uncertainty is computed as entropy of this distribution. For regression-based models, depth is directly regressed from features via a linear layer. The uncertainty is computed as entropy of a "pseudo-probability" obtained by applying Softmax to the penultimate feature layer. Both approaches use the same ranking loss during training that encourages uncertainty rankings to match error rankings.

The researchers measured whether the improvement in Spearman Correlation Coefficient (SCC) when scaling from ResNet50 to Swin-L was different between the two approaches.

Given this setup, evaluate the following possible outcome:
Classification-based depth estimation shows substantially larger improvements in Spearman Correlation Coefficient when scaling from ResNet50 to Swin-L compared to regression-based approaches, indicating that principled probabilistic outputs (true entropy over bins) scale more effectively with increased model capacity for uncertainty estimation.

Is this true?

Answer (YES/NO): NO